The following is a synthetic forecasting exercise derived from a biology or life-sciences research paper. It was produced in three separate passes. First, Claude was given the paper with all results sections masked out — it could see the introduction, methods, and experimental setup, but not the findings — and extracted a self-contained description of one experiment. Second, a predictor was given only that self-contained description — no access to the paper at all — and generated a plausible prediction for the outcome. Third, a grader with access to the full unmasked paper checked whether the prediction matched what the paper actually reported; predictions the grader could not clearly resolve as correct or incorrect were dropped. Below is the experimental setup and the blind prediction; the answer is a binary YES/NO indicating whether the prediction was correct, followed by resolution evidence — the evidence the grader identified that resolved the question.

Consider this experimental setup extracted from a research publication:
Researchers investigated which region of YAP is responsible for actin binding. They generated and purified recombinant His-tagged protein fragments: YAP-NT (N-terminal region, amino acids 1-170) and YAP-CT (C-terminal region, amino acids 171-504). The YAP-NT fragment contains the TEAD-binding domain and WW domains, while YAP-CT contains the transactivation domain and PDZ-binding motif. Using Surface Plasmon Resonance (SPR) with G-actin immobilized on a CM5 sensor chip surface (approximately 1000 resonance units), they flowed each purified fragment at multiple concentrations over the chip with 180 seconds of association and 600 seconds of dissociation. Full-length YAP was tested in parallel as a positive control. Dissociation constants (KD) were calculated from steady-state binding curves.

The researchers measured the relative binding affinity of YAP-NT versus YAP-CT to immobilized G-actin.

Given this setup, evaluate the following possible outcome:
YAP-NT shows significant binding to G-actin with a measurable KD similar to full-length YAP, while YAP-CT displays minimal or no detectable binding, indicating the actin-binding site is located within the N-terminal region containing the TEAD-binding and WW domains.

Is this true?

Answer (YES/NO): NO